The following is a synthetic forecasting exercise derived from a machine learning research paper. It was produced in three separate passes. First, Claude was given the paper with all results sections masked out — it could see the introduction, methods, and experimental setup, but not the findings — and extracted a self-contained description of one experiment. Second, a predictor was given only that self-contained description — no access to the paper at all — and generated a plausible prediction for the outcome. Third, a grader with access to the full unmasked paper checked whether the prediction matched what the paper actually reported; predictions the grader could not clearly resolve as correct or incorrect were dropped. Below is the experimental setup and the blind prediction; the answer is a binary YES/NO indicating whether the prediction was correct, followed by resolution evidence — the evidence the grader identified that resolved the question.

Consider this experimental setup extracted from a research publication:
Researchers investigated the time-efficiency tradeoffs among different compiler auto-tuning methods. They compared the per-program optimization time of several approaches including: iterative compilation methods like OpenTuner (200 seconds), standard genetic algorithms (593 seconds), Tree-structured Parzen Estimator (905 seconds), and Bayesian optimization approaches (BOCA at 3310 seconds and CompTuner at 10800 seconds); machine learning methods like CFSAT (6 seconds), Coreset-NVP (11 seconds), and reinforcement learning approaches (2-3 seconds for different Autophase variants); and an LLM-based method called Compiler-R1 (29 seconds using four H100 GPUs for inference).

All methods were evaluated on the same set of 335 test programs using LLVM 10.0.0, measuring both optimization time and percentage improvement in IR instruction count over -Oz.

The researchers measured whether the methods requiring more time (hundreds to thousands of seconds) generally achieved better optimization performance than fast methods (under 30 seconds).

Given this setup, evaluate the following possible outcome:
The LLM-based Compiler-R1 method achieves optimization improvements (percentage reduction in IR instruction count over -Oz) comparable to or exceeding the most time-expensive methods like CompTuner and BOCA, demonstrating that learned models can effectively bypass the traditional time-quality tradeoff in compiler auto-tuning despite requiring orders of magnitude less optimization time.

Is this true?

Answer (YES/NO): YES